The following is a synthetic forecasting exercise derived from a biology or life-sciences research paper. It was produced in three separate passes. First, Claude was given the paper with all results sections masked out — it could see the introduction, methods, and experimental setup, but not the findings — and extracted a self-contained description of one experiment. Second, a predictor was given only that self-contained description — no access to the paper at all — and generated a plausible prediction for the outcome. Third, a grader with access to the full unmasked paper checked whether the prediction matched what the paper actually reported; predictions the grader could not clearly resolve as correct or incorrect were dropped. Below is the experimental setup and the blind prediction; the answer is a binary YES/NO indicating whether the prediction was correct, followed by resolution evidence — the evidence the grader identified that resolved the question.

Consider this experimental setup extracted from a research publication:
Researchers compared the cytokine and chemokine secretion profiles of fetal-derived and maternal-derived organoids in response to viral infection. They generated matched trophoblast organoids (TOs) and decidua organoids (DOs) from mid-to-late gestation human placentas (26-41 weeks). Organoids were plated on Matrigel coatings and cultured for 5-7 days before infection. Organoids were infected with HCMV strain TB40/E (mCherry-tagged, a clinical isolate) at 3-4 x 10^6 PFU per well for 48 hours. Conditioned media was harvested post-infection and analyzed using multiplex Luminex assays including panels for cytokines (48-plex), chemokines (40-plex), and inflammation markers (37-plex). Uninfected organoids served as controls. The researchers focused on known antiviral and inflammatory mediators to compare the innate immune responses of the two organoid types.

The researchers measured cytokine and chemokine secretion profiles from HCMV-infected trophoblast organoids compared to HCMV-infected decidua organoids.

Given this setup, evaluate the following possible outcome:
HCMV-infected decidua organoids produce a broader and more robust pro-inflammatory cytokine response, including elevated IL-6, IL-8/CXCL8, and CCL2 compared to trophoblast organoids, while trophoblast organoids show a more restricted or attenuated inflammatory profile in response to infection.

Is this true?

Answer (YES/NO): NO